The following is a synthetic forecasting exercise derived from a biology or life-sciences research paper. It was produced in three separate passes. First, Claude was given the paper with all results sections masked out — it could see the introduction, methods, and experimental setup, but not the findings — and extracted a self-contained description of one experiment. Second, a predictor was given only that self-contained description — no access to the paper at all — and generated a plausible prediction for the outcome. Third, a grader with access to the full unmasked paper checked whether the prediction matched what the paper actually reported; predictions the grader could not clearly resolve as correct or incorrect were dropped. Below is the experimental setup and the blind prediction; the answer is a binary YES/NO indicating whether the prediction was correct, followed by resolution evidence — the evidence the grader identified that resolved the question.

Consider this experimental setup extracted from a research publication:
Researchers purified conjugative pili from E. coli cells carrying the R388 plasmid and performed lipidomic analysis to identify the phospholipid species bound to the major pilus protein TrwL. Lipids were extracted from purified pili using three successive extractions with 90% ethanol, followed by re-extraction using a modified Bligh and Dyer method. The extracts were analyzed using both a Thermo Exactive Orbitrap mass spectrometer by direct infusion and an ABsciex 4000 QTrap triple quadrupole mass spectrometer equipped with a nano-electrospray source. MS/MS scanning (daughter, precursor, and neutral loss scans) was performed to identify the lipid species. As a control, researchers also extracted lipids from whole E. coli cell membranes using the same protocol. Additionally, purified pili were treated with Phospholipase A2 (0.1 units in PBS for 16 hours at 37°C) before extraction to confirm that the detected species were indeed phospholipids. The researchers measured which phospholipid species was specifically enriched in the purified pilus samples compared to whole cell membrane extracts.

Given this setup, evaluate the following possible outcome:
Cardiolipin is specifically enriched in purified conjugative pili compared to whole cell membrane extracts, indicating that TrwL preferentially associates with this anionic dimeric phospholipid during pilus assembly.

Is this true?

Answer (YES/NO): NO